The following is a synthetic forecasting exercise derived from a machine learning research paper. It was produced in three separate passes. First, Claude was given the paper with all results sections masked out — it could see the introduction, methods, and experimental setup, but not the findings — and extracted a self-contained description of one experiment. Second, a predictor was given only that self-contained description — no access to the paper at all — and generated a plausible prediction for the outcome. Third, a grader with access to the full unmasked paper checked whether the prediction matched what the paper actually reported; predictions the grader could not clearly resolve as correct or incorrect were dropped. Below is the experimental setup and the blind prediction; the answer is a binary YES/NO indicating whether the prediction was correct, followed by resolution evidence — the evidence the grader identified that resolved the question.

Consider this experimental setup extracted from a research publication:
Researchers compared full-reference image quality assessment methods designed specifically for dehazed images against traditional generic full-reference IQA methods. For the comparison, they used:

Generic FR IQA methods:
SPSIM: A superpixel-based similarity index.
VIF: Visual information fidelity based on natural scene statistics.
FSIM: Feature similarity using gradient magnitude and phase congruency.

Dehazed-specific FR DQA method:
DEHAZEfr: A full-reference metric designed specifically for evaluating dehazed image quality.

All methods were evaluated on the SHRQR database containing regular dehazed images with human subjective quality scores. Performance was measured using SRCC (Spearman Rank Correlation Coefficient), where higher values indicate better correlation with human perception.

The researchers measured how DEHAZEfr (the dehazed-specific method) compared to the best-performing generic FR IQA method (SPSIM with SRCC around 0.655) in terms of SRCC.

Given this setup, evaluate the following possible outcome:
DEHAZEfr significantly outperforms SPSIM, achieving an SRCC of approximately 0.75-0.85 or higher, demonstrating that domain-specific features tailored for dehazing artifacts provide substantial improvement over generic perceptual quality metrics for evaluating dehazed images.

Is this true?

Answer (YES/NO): YES